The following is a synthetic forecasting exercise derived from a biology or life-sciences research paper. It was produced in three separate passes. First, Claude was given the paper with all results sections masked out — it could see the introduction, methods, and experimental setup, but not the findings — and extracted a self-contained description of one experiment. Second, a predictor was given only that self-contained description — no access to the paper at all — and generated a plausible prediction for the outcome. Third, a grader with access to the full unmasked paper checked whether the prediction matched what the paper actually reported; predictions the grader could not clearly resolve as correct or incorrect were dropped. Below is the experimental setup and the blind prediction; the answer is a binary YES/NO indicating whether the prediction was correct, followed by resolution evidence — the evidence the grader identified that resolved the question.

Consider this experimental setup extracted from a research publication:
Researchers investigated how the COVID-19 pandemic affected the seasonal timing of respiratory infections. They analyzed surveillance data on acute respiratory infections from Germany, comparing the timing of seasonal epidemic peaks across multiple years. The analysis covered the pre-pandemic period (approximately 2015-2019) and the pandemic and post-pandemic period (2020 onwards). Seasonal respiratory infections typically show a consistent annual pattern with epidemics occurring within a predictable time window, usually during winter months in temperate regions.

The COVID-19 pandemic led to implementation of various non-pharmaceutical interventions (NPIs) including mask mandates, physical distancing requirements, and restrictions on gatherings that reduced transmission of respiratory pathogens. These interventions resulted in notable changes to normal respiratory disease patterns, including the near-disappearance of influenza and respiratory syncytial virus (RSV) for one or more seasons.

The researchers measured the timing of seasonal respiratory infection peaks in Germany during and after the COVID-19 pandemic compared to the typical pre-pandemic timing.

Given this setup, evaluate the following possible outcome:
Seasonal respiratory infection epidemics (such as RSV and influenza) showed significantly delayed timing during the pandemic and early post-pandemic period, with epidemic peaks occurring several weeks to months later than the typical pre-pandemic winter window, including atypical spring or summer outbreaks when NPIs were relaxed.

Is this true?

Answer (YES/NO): NO